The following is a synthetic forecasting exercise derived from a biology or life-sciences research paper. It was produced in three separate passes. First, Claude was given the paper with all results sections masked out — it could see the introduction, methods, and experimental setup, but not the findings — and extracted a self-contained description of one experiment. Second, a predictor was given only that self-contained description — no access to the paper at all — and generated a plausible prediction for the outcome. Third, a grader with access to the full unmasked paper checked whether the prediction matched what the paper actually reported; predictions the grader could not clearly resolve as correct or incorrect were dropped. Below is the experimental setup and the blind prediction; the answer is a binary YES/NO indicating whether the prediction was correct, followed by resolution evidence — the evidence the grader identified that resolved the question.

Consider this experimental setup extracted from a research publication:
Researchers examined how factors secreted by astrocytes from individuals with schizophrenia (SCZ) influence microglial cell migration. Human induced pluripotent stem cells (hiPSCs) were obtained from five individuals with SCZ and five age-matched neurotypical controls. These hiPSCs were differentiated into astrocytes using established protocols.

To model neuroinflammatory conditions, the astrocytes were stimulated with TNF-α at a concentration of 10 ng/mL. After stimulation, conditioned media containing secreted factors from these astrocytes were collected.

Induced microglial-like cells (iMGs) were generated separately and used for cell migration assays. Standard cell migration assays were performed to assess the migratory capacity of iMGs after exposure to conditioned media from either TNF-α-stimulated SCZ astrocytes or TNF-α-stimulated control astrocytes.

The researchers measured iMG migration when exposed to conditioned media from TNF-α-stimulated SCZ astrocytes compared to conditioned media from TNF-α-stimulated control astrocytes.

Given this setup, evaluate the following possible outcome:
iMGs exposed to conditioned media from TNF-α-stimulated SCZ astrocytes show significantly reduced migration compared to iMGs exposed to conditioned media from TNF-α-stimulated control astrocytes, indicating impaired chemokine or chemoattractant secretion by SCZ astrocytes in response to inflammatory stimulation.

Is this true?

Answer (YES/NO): NO